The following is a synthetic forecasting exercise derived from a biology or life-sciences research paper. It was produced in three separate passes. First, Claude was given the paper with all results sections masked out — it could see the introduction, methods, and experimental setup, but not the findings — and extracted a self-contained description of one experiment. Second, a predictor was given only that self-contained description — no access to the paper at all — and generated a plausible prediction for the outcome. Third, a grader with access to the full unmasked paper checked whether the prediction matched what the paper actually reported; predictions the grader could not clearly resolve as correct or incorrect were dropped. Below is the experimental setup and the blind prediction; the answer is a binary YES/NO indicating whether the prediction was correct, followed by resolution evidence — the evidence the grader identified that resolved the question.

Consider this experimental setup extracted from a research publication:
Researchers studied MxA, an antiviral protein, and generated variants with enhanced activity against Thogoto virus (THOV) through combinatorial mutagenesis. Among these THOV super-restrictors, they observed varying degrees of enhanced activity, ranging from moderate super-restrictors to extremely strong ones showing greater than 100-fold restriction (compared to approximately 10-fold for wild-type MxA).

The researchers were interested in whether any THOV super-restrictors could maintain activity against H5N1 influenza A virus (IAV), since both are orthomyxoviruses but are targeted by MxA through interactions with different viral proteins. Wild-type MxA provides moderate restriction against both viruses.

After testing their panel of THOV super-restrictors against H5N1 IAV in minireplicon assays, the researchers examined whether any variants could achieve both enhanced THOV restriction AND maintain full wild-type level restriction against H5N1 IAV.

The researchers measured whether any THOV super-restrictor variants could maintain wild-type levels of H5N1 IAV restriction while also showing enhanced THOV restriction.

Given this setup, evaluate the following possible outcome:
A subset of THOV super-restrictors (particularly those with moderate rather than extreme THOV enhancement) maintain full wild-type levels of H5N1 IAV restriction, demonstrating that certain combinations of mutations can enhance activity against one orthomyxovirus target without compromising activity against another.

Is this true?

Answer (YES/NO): YES